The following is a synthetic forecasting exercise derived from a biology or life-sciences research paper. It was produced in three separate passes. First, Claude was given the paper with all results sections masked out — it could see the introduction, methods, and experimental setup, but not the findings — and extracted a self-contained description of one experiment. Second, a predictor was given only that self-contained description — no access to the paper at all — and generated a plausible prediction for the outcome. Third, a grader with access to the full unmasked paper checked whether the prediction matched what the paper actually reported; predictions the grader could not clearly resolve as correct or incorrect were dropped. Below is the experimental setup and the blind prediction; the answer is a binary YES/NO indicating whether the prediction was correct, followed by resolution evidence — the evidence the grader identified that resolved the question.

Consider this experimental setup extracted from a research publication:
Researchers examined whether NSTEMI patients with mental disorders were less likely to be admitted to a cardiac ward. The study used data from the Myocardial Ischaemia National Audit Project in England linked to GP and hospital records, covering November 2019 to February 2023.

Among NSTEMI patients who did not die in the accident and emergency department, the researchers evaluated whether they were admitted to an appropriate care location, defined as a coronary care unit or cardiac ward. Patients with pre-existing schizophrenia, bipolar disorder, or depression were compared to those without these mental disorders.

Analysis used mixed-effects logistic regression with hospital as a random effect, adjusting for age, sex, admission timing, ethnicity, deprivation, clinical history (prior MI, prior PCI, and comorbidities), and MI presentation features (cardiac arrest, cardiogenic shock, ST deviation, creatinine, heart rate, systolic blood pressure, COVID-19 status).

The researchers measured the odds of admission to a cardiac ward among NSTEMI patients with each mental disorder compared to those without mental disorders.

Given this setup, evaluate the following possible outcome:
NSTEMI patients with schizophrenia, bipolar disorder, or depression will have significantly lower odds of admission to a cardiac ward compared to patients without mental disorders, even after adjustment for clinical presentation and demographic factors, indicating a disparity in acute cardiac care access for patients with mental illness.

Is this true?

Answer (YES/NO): YES